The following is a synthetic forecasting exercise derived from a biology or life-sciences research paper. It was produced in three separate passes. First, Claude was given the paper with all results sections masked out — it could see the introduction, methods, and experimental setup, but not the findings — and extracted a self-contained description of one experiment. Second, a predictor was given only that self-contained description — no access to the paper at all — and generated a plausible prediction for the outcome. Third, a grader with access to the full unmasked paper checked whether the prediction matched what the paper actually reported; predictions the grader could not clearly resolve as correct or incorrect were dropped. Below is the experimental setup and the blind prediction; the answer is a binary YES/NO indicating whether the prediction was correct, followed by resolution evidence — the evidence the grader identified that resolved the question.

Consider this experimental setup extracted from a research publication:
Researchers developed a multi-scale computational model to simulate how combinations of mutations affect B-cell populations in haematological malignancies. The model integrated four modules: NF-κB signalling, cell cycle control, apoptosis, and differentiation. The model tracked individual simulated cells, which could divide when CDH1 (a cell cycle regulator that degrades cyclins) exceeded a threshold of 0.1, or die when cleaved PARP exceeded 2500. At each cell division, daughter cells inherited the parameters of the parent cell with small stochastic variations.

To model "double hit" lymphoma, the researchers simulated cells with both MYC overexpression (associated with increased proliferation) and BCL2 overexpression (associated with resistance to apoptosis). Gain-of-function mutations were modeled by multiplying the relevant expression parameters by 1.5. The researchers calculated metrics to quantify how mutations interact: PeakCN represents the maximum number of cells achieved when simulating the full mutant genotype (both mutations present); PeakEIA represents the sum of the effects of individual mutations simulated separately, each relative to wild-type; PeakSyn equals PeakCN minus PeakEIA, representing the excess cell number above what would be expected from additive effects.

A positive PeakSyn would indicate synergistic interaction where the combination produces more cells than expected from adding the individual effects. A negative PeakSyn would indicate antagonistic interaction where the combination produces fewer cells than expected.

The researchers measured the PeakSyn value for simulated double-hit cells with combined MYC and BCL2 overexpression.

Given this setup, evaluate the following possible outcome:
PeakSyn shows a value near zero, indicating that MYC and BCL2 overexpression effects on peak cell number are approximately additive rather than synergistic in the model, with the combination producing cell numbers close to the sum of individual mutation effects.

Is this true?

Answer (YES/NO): NO